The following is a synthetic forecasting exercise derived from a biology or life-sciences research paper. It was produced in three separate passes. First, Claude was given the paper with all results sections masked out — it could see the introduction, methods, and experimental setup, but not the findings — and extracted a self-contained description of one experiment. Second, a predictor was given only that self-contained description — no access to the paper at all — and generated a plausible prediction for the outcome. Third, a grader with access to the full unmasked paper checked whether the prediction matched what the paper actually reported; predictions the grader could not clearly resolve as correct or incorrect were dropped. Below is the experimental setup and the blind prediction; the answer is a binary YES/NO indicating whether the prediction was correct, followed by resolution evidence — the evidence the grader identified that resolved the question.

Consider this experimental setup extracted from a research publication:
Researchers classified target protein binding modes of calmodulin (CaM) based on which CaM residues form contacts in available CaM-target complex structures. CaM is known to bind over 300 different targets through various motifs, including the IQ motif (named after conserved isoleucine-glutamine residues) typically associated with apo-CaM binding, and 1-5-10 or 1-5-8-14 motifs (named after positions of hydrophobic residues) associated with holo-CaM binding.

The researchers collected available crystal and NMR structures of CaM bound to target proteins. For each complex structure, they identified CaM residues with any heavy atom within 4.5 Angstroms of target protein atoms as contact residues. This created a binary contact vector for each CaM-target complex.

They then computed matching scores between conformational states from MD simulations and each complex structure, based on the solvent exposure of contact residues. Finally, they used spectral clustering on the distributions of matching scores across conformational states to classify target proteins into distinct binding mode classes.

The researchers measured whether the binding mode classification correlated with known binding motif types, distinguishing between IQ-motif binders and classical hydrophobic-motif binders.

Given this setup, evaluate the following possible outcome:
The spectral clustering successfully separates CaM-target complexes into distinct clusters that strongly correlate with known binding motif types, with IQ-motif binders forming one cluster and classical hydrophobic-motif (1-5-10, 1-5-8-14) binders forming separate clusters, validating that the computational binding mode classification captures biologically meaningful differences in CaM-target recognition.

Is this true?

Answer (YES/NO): NO